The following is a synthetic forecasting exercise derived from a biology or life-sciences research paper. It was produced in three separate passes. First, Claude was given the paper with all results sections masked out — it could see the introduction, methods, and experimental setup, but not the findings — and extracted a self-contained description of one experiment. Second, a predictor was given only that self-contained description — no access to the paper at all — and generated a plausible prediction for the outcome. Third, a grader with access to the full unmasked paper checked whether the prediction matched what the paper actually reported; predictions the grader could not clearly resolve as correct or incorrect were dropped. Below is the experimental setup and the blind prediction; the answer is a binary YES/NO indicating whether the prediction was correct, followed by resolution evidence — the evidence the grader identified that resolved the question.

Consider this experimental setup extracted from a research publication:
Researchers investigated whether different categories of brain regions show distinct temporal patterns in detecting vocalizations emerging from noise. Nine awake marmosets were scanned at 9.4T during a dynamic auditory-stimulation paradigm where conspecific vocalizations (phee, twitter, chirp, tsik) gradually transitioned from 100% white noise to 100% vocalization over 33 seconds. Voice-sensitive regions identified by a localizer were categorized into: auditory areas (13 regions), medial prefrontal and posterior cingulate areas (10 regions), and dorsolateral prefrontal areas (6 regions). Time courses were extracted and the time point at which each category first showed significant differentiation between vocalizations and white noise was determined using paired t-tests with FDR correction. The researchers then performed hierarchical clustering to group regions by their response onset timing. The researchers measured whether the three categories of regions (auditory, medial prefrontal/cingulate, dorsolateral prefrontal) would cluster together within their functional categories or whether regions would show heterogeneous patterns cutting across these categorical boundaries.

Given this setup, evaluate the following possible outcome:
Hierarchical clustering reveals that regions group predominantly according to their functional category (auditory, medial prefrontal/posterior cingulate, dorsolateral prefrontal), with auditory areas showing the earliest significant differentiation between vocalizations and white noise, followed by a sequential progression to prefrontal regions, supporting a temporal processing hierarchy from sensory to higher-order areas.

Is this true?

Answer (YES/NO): NO